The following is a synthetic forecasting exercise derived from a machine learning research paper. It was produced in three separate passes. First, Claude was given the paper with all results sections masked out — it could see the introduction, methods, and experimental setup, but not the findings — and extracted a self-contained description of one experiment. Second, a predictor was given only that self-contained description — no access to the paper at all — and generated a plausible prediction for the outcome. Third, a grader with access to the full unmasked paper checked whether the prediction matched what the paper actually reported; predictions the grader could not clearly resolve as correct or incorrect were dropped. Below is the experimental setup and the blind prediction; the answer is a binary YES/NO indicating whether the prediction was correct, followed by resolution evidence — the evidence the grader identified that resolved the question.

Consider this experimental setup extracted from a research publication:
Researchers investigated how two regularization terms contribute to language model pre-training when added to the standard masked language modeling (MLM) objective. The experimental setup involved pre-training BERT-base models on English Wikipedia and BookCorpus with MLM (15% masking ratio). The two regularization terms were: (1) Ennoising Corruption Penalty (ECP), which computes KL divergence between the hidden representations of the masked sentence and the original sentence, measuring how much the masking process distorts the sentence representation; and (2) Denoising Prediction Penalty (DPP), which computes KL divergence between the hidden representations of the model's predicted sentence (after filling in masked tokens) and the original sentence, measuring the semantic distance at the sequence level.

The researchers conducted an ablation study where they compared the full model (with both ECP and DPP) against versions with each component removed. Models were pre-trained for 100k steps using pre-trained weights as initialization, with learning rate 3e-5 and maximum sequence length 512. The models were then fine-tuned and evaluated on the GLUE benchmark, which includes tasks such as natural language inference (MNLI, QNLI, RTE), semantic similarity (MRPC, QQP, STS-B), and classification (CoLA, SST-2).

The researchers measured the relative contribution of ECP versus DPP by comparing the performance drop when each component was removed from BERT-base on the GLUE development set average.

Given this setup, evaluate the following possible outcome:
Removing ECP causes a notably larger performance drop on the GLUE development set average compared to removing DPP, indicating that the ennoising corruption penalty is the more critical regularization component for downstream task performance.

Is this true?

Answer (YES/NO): NO